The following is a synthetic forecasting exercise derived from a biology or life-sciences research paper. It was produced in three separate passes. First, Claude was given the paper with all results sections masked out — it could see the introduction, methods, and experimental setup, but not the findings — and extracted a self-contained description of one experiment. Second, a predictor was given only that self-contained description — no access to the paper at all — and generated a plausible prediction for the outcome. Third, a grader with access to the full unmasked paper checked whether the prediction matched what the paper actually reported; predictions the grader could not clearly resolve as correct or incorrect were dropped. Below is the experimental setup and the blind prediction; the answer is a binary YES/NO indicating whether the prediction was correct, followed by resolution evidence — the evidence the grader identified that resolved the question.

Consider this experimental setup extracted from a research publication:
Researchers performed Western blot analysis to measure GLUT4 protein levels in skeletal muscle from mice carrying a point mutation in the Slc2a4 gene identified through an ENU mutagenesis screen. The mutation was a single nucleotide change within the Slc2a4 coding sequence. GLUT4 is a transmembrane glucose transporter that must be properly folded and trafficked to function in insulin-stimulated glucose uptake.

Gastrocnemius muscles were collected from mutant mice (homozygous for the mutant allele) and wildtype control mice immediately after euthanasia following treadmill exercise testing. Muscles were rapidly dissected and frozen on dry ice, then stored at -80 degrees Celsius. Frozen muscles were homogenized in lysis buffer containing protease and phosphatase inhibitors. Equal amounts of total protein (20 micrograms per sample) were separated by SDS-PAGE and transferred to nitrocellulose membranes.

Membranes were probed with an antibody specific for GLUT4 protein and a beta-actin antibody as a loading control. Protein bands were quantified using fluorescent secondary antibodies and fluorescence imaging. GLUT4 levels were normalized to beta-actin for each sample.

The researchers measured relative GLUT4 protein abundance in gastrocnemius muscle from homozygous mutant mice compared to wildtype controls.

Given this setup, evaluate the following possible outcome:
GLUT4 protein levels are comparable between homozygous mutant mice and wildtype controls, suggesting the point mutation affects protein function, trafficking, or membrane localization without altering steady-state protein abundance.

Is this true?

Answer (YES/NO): NO